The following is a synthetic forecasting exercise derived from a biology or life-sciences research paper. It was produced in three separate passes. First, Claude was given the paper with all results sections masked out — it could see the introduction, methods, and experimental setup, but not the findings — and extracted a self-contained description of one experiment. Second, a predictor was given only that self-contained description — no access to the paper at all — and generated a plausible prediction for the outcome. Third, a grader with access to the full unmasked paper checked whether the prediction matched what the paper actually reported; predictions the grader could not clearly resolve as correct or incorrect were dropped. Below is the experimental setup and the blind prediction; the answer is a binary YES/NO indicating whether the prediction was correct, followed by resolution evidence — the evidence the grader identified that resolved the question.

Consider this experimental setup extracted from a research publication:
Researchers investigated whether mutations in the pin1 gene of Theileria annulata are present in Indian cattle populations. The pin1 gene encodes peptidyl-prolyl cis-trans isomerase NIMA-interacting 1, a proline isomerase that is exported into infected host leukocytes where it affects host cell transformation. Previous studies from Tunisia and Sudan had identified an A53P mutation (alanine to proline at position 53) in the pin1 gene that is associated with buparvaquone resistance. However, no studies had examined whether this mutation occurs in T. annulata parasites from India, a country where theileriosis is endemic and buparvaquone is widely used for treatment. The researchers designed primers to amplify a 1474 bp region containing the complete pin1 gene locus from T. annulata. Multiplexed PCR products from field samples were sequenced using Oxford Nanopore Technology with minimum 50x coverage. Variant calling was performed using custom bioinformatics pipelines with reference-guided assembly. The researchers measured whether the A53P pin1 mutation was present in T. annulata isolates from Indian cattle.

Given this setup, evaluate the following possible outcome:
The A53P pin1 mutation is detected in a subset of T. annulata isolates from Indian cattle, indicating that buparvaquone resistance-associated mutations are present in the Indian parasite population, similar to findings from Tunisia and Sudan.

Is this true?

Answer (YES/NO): YES